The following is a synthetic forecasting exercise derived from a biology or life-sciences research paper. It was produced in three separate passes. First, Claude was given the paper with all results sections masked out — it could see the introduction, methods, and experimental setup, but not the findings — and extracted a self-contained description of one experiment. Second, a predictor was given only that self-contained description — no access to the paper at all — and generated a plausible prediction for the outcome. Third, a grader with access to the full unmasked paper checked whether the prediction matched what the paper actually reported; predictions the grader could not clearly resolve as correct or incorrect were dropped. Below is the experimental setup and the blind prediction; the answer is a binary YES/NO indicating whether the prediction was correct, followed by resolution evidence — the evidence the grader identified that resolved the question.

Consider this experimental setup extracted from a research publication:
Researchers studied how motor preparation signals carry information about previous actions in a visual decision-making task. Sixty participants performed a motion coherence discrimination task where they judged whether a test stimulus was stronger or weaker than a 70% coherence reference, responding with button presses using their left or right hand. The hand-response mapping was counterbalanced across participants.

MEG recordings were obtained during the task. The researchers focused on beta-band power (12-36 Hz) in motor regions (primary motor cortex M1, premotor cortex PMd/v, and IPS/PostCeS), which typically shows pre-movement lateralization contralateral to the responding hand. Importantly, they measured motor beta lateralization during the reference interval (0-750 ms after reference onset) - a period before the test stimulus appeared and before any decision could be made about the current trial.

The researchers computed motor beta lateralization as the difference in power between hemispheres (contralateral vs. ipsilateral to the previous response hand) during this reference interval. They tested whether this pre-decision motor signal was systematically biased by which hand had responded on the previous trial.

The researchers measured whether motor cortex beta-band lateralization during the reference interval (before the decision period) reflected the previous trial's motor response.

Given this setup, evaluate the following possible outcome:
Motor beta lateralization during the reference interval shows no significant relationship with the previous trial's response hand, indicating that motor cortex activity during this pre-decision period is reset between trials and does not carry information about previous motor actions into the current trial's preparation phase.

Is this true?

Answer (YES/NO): NO